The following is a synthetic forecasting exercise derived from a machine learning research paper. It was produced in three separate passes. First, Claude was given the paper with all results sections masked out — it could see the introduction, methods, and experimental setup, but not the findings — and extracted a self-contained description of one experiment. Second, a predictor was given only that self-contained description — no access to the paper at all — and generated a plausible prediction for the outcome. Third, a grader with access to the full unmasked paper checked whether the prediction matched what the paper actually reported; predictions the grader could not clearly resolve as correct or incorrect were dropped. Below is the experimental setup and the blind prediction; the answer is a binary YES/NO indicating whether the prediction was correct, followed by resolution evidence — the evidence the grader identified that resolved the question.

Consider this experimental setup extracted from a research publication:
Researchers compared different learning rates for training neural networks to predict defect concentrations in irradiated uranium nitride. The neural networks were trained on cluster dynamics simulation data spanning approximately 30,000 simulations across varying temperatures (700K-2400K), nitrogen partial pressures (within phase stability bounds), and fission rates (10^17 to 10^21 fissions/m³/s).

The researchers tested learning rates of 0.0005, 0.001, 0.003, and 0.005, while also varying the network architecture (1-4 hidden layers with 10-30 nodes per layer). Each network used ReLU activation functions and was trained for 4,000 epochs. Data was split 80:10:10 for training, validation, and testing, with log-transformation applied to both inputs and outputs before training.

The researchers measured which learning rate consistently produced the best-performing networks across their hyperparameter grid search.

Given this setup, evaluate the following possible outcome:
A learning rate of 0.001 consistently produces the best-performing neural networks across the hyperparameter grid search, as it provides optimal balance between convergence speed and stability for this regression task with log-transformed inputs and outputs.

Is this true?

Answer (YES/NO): NO